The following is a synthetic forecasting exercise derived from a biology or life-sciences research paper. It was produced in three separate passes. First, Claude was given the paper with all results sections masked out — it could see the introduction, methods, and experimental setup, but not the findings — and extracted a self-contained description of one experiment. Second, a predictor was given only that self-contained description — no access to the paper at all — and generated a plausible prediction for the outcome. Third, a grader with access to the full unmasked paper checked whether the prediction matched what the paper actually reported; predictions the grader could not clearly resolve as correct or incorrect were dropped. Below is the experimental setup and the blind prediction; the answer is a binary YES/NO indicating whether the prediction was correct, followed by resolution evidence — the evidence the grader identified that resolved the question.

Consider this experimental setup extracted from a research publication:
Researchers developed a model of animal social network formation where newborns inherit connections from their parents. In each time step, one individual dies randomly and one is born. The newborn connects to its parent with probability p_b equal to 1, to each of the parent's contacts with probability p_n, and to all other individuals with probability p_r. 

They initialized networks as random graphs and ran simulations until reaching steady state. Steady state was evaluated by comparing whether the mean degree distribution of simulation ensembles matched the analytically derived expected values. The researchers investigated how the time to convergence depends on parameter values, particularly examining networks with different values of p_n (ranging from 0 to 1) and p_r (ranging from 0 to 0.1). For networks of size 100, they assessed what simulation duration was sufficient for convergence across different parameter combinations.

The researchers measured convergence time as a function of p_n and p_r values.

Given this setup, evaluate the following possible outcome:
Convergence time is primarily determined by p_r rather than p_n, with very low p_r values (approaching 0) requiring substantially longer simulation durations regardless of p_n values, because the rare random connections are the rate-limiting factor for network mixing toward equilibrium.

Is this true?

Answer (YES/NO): NO